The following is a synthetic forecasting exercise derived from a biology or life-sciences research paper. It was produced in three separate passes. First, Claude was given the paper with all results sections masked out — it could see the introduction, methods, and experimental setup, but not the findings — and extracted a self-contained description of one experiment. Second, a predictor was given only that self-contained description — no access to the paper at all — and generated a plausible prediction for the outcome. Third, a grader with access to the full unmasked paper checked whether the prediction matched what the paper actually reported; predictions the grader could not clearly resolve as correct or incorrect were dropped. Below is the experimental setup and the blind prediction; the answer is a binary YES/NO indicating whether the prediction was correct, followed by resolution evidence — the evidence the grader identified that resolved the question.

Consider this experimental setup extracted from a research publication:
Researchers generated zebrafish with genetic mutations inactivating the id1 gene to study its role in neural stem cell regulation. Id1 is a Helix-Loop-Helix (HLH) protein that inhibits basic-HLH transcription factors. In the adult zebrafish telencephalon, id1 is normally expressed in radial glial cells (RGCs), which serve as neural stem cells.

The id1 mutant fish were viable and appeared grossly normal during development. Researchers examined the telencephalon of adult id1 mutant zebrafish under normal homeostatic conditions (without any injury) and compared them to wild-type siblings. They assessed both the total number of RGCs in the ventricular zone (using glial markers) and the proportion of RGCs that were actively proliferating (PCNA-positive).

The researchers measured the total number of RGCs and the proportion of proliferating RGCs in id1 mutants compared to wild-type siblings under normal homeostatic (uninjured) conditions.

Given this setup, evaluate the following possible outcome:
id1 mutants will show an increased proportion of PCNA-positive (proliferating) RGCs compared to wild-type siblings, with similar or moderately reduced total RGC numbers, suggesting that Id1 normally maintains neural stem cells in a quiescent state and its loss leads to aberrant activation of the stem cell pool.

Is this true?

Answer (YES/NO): NO